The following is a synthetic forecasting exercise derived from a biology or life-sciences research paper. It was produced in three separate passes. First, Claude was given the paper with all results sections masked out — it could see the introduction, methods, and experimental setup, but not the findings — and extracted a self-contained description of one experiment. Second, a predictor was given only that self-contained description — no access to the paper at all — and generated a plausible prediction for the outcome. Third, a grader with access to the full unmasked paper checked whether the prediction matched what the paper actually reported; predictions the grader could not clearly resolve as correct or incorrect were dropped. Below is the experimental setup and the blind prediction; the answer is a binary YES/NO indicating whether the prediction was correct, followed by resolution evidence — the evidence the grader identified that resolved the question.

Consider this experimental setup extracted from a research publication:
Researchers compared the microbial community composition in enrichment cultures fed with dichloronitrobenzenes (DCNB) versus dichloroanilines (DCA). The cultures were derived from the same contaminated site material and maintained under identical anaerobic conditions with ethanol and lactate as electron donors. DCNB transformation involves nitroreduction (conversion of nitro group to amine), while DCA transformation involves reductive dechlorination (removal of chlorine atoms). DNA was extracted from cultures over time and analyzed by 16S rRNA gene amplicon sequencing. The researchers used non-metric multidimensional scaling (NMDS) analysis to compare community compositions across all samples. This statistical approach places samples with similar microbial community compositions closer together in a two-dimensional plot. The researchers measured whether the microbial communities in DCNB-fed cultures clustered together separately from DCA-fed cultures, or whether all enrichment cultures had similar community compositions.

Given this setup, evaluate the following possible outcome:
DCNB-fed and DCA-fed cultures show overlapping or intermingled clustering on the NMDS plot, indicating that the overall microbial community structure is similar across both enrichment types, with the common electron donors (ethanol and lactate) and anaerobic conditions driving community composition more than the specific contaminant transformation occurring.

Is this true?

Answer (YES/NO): NO